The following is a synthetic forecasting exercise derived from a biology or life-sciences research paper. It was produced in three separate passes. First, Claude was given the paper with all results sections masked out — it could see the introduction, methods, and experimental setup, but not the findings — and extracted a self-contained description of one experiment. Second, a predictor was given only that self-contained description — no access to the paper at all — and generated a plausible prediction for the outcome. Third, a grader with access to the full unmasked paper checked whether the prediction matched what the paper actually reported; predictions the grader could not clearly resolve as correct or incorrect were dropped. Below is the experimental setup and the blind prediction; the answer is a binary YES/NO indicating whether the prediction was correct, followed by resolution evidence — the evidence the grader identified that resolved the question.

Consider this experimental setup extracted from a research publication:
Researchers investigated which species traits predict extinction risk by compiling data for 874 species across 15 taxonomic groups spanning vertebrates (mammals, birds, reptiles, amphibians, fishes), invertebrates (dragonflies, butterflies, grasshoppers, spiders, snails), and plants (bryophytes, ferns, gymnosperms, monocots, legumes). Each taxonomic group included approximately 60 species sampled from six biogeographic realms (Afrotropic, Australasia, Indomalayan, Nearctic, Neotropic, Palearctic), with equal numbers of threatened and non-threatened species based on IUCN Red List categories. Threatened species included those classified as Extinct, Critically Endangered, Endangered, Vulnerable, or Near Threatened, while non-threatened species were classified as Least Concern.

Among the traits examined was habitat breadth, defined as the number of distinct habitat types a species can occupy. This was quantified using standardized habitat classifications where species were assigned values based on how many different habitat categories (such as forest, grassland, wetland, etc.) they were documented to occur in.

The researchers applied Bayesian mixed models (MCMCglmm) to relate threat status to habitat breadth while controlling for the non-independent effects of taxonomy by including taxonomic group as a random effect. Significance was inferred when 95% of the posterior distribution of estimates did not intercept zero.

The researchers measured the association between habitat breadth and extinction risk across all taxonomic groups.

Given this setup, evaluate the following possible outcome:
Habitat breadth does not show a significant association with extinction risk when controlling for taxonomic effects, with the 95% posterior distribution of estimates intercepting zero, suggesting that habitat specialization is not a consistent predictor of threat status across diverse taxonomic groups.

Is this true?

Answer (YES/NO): NO